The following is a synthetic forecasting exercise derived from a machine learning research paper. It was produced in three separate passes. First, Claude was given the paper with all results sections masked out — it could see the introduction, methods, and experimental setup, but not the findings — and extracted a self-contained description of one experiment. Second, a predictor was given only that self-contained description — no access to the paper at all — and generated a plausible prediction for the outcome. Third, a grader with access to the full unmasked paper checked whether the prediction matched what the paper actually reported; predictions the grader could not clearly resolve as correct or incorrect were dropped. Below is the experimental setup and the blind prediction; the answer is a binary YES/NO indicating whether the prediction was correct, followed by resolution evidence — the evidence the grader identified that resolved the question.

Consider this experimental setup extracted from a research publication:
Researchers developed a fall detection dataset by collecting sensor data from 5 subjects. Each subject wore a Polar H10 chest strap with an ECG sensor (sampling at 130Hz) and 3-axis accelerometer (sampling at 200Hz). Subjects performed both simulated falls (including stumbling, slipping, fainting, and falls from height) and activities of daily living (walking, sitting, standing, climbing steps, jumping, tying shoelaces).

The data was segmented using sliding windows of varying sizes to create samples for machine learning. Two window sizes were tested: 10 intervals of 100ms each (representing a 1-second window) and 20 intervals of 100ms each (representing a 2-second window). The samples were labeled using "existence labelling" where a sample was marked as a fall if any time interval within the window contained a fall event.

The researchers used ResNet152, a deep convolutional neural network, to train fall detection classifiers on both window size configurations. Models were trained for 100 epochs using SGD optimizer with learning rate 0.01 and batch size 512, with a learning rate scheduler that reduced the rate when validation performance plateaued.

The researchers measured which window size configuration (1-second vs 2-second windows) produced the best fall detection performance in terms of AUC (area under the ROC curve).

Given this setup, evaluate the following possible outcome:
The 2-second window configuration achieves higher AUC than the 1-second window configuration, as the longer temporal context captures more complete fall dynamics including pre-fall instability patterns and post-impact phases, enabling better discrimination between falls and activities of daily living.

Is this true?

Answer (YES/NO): YES